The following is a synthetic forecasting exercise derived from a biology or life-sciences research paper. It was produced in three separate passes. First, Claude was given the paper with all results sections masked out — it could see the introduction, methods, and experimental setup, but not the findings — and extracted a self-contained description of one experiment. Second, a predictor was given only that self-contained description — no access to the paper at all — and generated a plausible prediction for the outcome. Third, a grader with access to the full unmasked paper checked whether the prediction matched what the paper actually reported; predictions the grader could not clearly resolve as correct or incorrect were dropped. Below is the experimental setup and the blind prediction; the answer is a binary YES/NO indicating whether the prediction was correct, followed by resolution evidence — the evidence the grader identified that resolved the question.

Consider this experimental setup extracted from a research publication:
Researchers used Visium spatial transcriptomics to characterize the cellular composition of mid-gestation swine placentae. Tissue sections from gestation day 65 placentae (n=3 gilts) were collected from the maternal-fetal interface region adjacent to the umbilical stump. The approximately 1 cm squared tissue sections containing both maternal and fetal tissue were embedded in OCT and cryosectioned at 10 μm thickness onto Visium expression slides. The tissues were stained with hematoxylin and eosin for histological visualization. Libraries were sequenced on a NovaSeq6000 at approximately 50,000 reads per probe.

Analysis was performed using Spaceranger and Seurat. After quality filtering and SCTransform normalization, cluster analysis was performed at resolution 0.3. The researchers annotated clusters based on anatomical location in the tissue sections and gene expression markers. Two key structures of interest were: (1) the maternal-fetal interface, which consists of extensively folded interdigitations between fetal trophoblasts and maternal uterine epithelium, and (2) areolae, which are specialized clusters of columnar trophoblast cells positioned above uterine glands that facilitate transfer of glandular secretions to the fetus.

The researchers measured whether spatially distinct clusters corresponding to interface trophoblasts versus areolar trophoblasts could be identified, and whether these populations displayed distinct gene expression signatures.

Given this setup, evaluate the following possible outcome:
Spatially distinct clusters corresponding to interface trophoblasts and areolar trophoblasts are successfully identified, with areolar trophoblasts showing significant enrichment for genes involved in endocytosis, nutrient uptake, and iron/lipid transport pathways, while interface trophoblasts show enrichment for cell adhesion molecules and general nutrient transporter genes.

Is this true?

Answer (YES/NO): NO